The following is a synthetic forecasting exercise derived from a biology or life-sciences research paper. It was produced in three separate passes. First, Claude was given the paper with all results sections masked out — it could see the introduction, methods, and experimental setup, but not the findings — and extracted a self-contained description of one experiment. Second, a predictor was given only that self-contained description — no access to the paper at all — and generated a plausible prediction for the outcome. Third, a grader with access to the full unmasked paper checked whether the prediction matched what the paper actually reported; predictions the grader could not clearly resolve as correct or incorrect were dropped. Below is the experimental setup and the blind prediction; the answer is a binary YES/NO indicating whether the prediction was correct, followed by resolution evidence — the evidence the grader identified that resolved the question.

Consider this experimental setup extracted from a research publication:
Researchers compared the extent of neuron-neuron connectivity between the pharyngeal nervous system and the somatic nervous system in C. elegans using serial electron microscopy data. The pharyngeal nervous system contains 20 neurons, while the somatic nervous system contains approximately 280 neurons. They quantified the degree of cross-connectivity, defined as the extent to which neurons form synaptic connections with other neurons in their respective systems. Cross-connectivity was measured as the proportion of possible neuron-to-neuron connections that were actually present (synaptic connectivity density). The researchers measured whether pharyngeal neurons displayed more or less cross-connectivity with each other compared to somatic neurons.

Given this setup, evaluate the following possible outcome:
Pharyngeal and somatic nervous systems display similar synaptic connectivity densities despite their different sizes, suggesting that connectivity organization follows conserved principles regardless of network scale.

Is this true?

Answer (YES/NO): NO